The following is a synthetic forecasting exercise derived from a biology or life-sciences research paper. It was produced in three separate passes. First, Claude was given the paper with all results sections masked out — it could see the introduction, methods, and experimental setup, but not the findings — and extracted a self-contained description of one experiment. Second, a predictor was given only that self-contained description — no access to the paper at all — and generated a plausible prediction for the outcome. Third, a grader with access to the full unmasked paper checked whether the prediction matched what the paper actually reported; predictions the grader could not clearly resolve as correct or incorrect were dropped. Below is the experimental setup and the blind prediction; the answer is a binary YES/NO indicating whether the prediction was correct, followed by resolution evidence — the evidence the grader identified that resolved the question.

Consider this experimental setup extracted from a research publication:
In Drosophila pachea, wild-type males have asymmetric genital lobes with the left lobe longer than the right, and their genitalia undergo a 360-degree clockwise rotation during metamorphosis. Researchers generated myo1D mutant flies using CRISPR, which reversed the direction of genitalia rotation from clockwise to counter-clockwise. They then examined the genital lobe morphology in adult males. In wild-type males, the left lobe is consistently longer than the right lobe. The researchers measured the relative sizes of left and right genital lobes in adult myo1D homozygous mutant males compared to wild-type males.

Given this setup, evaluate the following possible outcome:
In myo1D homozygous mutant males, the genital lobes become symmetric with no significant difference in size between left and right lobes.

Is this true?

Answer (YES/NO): NO